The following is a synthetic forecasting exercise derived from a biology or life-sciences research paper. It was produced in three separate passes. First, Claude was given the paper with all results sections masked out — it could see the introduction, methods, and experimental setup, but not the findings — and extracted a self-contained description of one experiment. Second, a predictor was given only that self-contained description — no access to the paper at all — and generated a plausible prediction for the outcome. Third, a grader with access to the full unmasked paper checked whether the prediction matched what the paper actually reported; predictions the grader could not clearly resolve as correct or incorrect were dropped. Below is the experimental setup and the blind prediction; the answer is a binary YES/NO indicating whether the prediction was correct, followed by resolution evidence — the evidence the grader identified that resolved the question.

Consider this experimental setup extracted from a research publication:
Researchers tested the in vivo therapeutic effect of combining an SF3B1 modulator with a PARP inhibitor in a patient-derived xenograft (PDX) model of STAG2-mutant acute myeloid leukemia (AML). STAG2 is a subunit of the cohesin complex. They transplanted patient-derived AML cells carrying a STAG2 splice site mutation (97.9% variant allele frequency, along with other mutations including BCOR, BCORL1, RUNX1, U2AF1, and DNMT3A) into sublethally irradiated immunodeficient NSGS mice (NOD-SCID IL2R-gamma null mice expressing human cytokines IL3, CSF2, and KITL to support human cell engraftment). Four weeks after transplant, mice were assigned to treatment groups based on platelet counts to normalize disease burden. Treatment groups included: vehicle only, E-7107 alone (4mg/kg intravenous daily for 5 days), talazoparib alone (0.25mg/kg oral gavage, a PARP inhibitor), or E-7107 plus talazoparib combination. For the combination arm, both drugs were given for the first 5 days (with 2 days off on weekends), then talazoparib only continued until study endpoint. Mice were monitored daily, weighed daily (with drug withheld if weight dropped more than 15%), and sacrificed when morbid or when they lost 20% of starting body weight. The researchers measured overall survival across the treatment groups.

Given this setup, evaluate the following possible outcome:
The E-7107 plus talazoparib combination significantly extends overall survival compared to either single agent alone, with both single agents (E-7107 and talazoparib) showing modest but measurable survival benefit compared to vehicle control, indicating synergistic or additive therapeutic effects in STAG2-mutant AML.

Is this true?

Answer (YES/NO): NO